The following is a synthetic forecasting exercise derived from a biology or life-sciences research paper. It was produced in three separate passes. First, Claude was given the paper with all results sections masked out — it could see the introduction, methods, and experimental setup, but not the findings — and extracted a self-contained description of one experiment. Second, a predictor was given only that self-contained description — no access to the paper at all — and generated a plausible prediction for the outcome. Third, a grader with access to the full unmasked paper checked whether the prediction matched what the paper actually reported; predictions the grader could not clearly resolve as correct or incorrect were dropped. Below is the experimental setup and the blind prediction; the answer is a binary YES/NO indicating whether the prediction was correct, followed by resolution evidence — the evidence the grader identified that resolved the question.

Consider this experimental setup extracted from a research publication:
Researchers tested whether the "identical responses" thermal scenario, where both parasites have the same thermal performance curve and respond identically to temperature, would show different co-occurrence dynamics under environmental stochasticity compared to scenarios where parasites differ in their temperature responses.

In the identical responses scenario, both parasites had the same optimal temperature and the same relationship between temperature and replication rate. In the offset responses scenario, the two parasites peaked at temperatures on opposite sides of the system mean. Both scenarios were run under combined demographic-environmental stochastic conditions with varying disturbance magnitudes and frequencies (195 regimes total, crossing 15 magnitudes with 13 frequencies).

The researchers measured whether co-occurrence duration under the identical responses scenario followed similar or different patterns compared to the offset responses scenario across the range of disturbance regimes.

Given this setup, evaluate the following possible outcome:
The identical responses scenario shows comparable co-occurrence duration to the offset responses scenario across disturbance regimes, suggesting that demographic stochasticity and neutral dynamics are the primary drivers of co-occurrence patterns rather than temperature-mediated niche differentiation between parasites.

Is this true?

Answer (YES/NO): NO